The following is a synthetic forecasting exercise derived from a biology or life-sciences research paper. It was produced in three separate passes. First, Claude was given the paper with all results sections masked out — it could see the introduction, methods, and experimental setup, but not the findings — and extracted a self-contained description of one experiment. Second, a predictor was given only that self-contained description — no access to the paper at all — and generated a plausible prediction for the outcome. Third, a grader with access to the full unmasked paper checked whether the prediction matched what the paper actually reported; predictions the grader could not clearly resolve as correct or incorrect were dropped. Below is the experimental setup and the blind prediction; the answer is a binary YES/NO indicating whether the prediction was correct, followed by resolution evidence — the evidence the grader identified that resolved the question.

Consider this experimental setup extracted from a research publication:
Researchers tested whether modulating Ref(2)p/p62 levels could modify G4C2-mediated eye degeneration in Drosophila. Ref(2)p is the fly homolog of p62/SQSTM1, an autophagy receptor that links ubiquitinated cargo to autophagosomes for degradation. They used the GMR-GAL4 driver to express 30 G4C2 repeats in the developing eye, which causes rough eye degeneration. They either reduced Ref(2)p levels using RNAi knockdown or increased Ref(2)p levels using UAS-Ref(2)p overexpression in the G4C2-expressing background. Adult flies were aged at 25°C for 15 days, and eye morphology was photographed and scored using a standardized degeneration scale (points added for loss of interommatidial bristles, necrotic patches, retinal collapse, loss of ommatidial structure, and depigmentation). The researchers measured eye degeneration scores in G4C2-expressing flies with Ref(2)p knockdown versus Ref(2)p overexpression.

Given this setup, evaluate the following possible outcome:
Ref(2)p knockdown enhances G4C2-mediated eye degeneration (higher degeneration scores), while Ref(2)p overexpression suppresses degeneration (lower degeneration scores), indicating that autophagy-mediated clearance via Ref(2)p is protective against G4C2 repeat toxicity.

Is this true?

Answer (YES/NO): NO